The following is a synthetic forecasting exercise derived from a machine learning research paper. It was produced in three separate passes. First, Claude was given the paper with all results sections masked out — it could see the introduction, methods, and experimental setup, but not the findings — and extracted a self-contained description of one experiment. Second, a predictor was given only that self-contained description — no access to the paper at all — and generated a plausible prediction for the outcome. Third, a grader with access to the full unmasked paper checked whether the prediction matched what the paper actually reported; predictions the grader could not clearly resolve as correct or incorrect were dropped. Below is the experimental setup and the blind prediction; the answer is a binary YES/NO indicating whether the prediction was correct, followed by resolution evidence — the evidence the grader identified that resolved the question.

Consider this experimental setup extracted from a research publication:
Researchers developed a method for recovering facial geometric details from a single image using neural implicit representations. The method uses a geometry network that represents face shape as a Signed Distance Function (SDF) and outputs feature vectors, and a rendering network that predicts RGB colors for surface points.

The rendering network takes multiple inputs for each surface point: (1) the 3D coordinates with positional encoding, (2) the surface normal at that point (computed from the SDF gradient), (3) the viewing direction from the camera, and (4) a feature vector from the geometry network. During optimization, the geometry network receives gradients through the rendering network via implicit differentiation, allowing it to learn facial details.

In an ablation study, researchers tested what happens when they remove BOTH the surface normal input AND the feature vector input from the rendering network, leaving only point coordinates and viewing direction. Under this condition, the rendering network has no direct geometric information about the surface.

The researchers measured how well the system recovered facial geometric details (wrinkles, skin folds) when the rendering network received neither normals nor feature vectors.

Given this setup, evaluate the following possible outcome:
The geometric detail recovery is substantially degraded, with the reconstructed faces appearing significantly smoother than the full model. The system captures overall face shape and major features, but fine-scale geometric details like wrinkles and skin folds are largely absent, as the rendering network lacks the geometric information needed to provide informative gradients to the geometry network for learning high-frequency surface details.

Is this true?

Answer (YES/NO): NO